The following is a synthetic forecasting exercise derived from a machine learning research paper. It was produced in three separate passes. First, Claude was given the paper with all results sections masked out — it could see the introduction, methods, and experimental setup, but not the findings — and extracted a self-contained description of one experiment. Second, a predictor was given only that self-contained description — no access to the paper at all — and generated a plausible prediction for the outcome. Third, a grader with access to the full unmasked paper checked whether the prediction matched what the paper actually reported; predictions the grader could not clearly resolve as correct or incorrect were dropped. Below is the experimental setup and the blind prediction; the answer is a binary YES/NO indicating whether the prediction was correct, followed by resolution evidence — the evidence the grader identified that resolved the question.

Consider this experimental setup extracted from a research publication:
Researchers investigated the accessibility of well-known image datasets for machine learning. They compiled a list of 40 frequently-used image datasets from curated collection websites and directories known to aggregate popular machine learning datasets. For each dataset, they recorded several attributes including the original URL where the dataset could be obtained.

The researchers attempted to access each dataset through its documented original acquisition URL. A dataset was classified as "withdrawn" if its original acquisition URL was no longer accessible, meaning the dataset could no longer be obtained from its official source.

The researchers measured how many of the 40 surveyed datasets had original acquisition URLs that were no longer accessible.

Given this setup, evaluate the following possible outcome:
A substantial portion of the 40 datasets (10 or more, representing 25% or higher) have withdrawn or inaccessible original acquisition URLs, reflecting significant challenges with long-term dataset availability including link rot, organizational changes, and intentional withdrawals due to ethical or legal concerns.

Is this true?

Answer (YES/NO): NO